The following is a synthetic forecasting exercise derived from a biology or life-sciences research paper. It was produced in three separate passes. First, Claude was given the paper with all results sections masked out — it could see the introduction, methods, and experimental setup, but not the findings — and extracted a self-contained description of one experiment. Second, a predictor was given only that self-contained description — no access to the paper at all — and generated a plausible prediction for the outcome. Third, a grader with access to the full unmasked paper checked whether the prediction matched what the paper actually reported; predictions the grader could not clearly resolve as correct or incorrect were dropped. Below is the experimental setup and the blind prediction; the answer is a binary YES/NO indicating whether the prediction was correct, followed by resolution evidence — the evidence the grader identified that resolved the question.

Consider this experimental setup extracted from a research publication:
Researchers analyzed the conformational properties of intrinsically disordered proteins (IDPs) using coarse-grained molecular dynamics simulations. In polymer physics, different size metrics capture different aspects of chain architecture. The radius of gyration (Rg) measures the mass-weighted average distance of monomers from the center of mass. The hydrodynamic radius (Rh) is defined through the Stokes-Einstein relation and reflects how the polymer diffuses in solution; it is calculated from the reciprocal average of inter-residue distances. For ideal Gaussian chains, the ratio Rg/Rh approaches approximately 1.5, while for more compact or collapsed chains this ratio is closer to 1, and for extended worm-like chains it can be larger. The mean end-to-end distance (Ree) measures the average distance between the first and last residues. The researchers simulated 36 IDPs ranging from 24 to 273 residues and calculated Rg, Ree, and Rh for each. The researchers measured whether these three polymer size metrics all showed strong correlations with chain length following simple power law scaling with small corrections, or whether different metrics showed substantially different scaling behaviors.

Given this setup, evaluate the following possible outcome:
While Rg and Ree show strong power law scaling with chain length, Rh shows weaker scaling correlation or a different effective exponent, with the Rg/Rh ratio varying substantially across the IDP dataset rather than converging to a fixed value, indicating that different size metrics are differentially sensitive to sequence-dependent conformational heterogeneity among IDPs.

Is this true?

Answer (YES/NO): NO